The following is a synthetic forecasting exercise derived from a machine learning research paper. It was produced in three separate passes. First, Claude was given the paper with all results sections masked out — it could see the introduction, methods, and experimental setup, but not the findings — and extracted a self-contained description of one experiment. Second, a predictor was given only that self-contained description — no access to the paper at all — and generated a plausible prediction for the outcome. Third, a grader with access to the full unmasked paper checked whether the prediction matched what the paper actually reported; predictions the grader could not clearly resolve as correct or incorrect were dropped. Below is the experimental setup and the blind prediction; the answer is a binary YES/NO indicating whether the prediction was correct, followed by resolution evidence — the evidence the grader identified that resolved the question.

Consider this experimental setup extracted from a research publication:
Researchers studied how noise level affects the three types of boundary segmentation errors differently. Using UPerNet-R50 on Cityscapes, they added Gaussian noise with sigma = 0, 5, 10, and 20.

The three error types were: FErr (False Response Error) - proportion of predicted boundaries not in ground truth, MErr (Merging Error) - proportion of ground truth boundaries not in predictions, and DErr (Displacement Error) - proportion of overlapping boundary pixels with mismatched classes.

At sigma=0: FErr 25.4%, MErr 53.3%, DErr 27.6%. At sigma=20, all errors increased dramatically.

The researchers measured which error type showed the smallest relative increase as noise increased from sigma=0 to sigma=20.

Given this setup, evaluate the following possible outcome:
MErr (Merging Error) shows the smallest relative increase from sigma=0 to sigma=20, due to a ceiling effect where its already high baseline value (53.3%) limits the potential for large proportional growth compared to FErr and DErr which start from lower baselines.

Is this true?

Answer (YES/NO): YES